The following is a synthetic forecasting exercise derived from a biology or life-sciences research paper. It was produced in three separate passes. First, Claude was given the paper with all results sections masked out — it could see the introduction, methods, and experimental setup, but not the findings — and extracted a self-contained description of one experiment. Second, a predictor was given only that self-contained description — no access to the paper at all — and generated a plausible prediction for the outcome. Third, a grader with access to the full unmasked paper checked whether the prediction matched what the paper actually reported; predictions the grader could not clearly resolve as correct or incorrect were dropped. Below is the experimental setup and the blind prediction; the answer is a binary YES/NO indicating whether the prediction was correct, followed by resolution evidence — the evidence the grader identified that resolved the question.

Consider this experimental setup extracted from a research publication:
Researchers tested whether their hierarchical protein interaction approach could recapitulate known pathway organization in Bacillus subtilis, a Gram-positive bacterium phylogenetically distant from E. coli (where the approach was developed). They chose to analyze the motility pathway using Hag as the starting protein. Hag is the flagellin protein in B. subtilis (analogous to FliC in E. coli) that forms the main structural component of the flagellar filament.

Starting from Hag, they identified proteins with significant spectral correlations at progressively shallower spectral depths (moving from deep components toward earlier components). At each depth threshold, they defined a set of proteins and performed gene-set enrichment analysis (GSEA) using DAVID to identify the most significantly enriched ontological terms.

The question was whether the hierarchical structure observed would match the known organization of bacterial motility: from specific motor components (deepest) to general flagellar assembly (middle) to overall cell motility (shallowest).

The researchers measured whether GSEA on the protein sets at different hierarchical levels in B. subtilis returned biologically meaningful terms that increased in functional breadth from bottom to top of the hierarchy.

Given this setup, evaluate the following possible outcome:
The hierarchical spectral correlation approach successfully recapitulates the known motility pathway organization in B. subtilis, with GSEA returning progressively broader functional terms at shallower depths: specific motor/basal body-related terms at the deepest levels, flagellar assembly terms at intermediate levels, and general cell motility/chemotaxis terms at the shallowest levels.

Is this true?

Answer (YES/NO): YES